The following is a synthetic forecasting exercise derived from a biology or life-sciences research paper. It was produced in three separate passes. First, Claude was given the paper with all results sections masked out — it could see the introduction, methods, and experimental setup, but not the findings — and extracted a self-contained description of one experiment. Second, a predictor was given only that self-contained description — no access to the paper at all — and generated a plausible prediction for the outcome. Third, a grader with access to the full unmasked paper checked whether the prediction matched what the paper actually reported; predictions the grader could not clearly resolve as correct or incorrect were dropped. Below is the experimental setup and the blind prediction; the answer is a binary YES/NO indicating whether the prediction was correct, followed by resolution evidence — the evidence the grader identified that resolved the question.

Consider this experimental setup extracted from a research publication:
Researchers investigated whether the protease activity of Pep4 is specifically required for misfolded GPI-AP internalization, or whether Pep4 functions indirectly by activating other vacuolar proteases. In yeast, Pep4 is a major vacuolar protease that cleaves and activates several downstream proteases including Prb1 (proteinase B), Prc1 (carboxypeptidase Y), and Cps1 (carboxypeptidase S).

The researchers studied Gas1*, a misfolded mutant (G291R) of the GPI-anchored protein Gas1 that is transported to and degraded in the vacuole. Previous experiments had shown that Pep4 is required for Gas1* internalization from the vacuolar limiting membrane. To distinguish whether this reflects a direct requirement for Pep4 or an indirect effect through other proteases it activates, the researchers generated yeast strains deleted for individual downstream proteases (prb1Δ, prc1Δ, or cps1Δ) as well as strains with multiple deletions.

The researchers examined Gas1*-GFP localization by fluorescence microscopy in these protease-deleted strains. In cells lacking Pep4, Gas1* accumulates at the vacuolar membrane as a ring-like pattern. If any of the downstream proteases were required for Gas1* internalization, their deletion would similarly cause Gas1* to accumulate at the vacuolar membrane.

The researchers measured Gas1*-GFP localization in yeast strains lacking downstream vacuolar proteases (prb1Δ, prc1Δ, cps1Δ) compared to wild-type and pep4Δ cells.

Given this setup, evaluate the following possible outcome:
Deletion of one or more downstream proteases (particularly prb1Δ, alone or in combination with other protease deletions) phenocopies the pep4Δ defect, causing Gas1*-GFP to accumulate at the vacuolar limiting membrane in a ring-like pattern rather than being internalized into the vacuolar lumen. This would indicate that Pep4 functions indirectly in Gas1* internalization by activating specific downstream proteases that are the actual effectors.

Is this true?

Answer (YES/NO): NO